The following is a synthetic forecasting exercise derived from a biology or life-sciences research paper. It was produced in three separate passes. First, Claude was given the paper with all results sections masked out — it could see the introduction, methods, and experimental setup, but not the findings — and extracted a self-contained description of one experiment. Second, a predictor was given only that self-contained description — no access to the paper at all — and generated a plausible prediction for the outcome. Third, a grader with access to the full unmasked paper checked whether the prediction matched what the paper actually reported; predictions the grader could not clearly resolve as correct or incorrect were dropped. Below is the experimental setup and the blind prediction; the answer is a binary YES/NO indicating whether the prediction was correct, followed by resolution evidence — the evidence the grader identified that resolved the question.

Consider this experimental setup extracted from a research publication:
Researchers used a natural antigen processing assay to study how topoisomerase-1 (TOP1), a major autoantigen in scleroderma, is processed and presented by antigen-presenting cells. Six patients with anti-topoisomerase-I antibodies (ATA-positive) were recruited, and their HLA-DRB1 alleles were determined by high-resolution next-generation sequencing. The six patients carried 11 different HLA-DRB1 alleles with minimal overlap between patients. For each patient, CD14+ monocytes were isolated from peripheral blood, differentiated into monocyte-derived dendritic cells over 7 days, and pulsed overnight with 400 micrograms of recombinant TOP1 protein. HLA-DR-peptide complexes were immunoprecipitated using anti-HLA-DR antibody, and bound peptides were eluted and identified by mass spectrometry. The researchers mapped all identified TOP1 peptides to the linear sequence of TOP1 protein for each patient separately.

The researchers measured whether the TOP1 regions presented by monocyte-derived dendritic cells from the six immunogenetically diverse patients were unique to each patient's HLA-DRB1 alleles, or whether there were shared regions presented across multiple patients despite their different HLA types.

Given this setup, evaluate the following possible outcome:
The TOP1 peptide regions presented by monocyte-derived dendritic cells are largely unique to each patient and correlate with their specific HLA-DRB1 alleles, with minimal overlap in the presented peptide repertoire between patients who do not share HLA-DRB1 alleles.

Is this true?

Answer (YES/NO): NO